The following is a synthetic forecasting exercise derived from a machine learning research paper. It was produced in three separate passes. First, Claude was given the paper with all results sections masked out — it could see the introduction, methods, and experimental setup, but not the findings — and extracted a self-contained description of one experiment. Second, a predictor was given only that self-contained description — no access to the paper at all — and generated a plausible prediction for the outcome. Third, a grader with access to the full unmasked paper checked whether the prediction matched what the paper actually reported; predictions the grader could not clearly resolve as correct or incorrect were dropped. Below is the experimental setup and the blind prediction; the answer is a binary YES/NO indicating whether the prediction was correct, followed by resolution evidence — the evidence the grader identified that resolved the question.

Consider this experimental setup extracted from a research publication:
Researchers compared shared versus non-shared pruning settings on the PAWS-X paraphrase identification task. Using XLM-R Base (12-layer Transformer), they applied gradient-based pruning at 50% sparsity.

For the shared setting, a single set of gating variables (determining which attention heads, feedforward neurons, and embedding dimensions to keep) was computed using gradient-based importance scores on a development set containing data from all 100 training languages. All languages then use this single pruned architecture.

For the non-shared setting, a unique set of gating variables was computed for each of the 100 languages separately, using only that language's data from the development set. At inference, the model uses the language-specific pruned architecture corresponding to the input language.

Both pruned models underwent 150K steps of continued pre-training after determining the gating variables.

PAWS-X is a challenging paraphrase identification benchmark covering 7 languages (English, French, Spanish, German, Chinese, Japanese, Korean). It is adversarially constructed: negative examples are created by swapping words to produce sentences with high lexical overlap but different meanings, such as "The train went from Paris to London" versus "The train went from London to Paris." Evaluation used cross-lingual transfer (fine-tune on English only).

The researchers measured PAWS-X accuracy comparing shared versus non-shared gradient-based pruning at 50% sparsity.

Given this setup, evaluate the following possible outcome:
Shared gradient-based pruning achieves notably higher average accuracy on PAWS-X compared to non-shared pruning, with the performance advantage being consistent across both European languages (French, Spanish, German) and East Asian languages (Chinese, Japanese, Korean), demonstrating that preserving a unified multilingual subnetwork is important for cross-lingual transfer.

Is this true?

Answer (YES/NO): NO